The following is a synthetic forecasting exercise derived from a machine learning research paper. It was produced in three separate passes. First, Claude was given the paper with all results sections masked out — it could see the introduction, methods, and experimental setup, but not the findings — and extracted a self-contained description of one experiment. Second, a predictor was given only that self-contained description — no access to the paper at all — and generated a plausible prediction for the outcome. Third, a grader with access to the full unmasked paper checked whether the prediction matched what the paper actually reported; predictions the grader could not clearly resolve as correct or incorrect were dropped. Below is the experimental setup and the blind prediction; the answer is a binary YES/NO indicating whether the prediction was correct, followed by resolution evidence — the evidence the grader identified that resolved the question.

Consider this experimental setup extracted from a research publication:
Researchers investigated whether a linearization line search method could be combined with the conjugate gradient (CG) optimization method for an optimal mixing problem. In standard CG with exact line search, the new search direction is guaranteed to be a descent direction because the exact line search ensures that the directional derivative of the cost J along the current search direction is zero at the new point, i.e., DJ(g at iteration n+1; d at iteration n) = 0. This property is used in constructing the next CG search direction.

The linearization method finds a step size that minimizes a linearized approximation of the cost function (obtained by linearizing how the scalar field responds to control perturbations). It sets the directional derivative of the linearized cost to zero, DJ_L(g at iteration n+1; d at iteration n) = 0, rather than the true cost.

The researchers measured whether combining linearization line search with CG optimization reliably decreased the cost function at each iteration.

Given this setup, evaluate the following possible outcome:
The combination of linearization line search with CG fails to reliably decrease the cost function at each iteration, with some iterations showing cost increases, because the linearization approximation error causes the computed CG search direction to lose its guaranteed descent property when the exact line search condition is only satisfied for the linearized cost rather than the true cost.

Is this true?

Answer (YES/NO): YES